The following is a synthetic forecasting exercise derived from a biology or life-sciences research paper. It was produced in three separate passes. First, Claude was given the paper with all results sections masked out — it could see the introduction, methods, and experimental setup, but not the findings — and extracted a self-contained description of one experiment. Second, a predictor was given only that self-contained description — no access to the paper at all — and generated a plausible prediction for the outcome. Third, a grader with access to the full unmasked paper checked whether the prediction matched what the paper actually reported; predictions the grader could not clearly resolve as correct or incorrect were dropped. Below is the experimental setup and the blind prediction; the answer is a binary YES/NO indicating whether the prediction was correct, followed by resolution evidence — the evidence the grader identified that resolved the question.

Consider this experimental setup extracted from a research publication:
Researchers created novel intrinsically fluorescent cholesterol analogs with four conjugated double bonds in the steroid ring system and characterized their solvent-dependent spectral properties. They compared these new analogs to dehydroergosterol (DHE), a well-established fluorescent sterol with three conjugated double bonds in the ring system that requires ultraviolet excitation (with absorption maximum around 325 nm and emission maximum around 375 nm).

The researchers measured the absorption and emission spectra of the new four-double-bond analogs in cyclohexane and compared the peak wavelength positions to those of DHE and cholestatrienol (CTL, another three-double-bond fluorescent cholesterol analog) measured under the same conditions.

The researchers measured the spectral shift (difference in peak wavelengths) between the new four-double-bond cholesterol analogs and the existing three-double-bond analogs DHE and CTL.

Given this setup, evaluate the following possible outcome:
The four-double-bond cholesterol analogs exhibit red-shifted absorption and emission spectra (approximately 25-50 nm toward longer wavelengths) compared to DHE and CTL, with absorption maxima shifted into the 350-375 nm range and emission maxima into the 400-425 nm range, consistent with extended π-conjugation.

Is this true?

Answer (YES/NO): NO